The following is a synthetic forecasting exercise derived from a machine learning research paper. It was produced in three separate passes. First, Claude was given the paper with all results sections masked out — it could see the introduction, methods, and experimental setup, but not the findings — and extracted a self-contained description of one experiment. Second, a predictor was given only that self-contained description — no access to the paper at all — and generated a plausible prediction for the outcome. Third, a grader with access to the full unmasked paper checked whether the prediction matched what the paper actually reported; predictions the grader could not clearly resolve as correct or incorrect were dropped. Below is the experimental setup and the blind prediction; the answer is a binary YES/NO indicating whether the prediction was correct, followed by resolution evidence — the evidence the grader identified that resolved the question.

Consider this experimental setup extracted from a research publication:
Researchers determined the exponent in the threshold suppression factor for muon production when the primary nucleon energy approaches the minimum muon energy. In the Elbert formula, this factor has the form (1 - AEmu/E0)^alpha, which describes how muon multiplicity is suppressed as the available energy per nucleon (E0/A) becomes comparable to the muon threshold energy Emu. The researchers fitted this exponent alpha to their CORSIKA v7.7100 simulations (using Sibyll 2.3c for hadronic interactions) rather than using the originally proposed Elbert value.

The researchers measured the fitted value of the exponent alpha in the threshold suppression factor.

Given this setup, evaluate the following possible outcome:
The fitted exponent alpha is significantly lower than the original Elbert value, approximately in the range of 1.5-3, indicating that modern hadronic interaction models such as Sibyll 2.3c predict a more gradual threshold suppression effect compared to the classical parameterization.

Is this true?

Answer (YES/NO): NO